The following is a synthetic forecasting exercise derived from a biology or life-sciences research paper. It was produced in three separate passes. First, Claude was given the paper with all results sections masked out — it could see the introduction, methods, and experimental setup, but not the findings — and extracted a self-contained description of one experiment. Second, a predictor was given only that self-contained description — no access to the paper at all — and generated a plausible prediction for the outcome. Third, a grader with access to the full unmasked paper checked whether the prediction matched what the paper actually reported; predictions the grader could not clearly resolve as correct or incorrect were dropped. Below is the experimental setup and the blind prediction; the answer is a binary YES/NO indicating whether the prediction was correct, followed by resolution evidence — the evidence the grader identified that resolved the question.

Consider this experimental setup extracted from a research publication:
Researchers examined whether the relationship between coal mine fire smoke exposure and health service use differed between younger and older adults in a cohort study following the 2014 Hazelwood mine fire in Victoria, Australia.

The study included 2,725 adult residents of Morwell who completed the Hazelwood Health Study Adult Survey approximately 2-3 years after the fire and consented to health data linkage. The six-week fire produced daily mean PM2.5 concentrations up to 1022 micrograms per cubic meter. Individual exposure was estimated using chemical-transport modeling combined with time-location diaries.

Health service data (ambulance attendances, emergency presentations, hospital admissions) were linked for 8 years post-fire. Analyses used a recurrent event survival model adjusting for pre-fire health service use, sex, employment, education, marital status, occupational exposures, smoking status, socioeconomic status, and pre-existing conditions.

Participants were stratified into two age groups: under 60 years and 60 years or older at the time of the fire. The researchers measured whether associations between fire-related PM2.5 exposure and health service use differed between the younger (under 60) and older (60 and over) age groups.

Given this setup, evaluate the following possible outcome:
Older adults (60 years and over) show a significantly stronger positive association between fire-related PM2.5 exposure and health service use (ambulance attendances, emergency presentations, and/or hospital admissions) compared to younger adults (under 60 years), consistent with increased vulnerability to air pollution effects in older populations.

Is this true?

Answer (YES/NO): NO